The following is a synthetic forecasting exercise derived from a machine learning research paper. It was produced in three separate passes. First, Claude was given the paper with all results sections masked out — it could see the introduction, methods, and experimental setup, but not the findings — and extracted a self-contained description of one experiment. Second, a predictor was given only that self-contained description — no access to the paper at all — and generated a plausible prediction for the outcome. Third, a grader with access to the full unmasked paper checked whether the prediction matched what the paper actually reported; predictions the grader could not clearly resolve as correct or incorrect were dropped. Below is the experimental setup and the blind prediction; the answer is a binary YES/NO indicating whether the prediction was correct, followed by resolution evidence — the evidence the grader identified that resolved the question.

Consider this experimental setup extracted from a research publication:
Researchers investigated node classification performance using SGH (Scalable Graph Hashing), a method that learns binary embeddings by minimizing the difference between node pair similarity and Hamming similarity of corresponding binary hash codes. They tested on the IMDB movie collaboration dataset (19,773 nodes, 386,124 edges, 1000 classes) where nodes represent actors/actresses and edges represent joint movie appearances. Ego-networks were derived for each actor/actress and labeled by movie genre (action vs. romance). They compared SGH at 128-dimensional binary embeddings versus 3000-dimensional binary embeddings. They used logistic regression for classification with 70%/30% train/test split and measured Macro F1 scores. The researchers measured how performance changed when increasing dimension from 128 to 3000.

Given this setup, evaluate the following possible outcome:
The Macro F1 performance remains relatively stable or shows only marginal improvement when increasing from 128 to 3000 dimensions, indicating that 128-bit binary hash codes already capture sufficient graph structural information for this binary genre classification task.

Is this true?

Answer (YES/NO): NO